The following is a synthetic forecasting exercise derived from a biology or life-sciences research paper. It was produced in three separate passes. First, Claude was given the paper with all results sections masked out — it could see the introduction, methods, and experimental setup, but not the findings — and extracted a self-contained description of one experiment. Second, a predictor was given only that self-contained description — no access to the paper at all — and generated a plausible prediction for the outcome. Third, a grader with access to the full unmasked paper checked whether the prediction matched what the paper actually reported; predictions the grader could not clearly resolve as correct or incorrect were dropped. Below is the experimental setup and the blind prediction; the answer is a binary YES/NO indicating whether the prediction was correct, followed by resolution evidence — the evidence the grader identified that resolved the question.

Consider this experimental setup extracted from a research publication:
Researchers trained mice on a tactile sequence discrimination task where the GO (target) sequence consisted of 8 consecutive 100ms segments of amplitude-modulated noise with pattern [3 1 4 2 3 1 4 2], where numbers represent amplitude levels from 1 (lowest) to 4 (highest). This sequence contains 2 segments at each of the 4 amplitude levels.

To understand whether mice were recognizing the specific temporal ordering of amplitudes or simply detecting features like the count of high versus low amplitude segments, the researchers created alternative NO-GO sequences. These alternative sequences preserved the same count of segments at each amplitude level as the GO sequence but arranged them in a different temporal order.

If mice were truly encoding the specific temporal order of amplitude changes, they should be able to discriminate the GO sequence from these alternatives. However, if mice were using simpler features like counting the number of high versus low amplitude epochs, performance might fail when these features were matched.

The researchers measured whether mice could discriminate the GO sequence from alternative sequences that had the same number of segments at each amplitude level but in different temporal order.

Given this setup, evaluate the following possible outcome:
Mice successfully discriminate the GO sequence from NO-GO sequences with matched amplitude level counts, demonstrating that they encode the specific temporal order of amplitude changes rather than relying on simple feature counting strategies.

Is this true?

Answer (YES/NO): NO